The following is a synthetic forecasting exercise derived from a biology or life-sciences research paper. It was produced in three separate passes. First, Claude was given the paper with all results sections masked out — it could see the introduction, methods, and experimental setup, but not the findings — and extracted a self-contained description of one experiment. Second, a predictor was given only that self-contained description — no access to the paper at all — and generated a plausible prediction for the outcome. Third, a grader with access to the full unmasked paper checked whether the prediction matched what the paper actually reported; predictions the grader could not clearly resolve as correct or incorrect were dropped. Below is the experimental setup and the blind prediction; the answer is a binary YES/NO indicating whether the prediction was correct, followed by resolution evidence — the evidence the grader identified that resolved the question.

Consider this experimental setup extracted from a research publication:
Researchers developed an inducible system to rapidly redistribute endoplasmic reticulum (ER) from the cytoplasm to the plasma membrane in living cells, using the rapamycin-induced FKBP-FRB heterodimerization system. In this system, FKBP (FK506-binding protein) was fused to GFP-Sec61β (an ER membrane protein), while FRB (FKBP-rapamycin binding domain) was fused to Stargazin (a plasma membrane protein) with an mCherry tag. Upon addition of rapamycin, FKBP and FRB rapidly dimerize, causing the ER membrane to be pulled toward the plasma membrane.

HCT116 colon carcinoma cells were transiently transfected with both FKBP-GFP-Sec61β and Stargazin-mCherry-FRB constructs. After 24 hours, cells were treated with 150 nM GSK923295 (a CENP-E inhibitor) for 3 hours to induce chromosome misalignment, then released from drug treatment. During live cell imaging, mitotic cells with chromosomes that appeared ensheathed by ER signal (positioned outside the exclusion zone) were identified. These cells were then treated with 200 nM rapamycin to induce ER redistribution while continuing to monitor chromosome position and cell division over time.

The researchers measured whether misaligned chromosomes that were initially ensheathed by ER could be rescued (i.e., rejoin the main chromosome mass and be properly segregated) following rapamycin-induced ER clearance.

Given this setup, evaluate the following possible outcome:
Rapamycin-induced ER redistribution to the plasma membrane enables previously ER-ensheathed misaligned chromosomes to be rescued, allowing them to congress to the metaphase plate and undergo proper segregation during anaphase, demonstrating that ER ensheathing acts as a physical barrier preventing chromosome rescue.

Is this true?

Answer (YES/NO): YES